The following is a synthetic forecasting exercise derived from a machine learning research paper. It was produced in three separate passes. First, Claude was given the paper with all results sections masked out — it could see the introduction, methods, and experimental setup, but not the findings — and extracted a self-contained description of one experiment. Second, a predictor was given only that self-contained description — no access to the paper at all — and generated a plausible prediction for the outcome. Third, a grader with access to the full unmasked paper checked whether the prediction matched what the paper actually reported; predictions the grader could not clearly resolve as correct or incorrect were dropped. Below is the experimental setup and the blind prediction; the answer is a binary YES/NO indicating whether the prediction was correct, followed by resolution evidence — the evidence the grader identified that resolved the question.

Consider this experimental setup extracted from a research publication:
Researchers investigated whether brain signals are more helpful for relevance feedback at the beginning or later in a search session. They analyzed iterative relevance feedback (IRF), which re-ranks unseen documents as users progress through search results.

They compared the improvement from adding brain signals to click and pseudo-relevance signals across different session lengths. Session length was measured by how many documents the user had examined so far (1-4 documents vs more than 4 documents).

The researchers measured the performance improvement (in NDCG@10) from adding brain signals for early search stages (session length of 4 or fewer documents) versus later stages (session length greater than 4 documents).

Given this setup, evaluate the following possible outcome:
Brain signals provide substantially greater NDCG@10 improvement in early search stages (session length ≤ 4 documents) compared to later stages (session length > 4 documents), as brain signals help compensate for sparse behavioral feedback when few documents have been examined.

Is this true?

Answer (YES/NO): YES